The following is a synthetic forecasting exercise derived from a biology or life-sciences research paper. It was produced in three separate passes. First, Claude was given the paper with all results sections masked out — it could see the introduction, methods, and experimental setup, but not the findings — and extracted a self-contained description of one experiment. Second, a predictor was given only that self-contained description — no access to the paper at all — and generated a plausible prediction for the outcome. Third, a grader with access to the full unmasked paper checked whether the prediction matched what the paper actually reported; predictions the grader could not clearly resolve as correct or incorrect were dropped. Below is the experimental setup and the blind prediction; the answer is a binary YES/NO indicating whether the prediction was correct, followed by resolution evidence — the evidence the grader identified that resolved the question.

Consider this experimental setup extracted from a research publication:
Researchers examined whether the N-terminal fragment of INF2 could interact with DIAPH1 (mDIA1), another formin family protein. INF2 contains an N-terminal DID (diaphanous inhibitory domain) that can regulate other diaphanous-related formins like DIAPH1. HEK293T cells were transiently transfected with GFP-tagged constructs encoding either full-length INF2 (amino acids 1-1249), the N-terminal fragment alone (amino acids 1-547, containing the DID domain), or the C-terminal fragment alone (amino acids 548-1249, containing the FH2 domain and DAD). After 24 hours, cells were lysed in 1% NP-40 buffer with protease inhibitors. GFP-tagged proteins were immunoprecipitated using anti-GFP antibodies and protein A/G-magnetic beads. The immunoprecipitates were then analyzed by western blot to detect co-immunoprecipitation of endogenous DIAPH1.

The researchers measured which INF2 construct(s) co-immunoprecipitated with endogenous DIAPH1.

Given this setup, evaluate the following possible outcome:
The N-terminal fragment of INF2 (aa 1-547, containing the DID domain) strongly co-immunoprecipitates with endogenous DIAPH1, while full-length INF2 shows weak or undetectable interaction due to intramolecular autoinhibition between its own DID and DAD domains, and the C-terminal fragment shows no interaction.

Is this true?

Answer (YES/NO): NO